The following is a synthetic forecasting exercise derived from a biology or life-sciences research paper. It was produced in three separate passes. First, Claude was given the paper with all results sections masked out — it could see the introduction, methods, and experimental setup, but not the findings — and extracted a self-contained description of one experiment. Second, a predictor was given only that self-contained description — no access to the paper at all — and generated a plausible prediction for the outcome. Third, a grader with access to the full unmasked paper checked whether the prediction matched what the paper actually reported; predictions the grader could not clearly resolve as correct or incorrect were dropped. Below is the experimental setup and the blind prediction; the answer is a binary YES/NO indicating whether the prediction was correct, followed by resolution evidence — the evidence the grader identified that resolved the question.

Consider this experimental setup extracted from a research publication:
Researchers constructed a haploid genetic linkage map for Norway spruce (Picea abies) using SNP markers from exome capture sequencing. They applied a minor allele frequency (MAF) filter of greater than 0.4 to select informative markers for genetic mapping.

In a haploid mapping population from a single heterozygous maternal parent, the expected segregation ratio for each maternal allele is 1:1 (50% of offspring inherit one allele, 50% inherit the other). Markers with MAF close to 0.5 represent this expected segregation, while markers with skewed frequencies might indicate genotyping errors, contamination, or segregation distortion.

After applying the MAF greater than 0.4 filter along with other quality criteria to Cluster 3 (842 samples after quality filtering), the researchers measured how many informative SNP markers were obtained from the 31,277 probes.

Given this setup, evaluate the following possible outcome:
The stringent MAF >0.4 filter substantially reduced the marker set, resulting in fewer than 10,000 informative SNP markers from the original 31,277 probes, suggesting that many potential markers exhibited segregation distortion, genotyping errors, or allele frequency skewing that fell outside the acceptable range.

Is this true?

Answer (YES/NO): NO